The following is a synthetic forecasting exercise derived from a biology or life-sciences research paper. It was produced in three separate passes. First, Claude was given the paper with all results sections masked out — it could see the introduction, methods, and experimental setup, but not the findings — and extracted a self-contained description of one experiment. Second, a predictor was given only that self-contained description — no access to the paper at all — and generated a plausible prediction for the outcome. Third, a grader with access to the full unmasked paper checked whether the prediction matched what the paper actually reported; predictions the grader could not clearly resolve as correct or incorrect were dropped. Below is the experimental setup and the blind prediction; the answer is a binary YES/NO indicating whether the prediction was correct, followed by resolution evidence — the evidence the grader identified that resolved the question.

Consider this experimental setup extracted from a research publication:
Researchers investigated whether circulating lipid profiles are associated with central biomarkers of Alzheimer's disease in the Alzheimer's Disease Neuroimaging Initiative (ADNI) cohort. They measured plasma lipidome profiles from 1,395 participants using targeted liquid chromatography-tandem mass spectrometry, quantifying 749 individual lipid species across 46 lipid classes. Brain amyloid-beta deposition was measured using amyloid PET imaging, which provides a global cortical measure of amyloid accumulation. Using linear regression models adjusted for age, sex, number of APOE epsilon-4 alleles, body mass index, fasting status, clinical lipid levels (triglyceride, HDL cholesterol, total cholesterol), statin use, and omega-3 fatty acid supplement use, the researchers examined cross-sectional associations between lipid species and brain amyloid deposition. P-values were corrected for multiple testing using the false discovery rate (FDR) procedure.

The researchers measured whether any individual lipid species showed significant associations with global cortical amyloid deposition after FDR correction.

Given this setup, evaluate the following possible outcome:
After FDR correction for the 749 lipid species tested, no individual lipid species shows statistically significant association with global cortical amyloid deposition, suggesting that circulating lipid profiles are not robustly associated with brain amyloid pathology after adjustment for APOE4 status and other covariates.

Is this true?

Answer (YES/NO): NO